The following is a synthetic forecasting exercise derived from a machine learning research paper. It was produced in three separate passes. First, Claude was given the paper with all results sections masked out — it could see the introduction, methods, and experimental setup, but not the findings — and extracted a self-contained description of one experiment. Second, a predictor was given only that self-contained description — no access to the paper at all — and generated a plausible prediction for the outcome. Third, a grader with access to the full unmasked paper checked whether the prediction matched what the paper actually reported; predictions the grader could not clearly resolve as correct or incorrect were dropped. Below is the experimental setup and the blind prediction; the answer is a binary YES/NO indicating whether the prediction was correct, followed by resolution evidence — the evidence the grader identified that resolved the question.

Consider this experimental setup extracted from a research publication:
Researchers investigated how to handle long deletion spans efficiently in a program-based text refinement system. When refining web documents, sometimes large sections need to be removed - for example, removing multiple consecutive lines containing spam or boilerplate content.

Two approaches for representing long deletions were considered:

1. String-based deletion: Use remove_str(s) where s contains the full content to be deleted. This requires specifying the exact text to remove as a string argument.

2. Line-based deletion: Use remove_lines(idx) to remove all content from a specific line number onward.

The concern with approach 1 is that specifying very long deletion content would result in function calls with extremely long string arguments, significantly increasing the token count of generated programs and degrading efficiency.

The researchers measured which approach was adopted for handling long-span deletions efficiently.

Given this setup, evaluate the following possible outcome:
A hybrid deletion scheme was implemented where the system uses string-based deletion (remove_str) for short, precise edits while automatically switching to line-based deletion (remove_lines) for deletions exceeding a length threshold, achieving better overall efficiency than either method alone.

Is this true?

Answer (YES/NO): NO